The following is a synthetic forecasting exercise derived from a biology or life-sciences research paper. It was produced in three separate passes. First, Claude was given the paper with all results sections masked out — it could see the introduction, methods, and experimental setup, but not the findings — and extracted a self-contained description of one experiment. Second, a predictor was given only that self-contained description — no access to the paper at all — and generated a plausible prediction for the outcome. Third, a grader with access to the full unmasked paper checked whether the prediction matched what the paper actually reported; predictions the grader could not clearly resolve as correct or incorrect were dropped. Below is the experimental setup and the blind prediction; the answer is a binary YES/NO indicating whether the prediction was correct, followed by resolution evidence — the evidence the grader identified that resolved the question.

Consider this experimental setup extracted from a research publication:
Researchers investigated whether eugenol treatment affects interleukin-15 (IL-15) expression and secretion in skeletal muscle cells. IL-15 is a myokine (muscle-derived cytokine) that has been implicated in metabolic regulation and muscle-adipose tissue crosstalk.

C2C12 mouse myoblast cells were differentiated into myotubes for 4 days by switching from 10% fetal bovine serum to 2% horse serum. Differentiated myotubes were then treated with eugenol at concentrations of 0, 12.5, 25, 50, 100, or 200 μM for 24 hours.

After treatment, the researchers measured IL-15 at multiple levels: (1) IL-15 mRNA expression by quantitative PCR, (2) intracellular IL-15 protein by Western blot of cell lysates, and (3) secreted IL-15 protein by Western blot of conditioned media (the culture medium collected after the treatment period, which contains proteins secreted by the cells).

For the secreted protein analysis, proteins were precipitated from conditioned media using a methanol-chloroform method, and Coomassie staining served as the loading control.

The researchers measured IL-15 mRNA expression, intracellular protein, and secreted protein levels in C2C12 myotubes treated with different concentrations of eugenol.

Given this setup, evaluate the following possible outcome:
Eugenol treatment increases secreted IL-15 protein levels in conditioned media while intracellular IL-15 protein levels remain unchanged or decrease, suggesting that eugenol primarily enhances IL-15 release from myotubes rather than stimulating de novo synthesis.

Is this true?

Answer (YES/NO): NO